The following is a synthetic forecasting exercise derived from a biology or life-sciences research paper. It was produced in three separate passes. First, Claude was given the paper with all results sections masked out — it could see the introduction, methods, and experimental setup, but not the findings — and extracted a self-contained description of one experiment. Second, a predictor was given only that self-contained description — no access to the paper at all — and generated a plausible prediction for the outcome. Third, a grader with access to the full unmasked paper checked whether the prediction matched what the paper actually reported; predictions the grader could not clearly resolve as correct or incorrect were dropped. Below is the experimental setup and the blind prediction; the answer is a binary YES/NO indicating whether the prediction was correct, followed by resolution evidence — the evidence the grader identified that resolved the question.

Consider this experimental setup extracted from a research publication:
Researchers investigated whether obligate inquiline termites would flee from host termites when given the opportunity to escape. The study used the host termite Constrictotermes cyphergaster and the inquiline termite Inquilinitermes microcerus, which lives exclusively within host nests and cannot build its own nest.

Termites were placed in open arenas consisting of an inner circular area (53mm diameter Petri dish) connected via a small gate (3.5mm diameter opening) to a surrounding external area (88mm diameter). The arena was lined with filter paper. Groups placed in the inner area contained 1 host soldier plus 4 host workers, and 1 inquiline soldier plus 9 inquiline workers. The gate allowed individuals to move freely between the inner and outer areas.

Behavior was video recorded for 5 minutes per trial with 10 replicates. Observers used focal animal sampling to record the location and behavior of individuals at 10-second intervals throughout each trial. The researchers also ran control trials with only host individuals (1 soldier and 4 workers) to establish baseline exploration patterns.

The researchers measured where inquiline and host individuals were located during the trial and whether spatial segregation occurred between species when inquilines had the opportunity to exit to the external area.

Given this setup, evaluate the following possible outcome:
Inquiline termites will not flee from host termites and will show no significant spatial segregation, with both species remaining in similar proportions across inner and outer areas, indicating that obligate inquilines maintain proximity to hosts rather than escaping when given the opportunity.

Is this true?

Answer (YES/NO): NO